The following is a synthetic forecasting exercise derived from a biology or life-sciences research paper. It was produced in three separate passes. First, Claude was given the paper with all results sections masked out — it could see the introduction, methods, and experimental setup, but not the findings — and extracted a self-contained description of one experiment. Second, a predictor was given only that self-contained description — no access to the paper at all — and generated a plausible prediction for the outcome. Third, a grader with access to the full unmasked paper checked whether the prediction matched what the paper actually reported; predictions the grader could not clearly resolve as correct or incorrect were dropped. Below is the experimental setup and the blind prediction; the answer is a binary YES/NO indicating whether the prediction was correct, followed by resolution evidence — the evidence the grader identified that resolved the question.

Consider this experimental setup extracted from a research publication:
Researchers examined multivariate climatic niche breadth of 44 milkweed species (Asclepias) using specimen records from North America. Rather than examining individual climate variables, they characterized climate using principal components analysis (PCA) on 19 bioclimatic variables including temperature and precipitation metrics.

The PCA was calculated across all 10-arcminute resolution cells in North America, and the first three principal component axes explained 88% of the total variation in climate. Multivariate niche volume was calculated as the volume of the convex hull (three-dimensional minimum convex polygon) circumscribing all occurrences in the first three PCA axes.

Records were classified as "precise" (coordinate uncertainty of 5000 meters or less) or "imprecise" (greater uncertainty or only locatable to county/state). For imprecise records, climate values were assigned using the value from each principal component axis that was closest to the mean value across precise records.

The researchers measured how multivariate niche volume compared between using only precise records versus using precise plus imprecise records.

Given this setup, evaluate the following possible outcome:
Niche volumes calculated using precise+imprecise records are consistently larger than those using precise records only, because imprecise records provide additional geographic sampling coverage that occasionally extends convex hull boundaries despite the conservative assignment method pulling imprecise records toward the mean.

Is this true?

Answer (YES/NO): YES